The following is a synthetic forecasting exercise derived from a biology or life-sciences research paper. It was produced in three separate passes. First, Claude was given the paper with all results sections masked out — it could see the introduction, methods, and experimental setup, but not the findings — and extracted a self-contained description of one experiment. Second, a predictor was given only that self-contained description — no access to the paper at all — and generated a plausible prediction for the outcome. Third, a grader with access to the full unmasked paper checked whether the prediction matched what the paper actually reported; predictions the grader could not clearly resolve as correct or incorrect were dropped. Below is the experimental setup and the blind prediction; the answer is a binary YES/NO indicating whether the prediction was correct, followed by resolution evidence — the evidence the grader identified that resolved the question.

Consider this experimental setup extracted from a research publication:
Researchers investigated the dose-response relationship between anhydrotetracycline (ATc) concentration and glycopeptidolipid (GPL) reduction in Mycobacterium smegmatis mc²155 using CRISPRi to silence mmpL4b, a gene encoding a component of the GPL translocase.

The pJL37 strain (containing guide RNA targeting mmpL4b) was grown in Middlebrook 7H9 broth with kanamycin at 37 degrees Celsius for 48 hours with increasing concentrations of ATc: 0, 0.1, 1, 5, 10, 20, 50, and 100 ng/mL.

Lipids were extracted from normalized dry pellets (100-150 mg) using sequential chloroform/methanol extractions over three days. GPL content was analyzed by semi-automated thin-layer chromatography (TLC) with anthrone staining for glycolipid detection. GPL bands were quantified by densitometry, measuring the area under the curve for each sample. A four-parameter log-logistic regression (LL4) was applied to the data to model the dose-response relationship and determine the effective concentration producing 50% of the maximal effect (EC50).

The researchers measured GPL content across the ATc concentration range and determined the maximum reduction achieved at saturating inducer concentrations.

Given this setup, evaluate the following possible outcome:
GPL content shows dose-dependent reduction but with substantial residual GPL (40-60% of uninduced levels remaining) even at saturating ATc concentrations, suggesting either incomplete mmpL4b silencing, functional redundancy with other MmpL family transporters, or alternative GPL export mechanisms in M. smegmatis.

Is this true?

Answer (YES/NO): NO